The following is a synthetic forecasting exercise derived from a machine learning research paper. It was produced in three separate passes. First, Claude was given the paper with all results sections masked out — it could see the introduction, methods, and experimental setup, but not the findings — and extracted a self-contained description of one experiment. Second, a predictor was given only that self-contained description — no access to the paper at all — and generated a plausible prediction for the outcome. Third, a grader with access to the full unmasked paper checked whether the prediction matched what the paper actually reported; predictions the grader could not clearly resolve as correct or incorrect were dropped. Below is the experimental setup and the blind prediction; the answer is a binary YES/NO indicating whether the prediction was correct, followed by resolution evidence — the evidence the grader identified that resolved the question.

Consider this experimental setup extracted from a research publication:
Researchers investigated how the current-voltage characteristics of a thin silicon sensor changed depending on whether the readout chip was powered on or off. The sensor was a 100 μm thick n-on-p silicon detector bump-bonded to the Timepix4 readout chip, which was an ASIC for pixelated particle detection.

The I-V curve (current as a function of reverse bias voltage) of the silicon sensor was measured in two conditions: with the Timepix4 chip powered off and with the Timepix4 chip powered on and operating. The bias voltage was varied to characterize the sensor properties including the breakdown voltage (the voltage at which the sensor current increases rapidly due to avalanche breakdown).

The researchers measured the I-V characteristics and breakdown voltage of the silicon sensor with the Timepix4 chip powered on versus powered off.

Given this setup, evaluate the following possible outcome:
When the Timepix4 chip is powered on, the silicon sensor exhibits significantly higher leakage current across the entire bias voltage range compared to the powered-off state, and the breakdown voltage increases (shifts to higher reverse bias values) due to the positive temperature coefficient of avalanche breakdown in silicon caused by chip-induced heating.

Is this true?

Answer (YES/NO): NO